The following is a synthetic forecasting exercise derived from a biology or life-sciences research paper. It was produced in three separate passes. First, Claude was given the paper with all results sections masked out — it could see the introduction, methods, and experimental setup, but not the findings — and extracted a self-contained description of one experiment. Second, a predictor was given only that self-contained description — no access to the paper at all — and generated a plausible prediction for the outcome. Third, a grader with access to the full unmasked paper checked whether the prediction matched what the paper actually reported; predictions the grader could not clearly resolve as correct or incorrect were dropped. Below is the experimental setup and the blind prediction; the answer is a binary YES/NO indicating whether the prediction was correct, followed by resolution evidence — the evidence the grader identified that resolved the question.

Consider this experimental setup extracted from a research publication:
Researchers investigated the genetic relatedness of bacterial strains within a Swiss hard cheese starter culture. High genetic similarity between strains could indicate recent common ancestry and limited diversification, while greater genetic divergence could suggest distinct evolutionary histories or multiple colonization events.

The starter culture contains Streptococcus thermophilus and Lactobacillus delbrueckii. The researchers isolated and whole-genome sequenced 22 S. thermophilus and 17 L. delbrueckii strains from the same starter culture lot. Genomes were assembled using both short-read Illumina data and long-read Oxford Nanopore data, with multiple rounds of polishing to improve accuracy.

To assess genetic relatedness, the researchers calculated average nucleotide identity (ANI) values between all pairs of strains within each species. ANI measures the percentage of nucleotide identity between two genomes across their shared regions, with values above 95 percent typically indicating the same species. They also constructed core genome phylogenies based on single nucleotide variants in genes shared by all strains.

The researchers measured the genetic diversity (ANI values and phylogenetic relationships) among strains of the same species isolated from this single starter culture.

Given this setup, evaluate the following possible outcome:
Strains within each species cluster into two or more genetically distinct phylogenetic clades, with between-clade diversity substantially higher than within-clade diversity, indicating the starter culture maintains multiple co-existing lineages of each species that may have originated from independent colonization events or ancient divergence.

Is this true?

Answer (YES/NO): NO